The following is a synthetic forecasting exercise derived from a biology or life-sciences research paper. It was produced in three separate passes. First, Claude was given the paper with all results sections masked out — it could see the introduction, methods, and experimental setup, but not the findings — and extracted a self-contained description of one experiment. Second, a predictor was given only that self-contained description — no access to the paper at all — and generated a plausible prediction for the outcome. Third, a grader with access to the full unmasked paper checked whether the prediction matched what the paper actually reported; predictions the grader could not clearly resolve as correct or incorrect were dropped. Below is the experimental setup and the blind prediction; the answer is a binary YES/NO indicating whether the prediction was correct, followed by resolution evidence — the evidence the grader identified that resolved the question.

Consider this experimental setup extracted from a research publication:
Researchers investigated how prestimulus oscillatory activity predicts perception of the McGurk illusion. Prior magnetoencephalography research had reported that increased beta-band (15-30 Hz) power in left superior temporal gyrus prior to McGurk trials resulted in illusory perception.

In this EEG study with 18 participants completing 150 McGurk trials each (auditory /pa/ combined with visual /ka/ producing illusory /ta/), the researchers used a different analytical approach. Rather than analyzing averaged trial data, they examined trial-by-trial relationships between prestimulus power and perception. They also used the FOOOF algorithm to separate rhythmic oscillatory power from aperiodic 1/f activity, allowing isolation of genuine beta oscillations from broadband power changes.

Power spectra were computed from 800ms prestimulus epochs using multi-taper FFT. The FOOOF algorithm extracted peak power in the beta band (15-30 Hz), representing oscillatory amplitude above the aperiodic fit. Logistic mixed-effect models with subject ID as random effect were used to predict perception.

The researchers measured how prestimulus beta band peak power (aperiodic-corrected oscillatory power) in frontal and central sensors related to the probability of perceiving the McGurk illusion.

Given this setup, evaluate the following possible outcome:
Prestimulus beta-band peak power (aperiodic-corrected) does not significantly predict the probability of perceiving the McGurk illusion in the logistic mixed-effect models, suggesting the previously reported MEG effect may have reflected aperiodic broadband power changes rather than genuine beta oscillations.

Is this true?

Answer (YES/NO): NO